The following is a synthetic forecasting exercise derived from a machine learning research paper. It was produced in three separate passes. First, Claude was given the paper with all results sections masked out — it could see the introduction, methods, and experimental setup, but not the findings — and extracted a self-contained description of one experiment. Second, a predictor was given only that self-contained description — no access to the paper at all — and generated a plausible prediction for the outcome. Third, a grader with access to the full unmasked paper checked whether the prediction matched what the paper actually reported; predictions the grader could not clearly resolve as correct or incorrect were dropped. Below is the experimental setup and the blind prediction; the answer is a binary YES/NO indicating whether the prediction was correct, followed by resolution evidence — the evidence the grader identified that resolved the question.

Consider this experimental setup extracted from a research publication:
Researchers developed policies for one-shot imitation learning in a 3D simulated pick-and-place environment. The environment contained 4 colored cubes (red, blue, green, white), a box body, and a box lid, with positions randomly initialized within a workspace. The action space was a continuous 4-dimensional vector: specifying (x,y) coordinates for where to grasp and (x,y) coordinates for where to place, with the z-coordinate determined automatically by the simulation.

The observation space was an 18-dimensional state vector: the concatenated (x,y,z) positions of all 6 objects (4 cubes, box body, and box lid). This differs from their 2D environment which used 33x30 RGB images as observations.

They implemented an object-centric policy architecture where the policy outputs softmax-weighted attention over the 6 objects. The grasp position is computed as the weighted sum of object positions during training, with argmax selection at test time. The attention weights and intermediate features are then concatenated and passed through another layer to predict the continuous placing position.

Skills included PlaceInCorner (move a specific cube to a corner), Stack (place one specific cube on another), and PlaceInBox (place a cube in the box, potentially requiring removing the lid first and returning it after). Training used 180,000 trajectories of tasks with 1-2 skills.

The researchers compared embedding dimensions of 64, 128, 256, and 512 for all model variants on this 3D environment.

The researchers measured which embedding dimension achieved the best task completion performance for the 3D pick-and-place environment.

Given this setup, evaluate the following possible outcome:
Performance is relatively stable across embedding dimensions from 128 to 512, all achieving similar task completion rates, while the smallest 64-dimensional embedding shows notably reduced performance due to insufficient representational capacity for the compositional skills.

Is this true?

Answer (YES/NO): NO